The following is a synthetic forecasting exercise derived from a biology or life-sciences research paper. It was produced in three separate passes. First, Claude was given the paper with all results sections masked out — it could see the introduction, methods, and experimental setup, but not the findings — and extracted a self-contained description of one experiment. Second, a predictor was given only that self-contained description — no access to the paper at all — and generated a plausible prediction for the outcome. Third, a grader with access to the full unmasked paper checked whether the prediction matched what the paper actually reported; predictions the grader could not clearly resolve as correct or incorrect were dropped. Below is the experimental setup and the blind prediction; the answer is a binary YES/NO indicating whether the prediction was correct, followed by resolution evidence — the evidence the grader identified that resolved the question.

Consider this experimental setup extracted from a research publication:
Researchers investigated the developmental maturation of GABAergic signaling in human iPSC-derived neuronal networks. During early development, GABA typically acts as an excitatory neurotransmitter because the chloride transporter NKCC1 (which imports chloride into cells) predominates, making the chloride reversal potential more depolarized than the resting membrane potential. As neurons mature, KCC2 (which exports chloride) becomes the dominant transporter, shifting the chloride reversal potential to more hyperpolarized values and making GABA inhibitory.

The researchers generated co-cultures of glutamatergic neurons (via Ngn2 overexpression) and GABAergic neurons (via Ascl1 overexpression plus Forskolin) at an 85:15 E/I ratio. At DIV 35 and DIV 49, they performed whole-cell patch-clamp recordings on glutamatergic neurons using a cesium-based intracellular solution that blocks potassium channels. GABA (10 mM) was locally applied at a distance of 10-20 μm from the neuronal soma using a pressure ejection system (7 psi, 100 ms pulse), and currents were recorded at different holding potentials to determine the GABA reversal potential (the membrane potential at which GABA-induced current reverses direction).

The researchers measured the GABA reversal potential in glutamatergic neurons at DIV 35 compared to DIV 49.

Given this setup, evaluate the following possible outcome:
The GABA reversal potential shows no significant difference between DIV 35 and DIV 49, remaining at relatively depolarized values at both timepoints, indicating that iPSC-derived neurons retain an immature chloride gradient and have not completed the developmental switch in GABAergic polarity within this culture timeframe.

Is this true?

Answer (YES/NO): NO